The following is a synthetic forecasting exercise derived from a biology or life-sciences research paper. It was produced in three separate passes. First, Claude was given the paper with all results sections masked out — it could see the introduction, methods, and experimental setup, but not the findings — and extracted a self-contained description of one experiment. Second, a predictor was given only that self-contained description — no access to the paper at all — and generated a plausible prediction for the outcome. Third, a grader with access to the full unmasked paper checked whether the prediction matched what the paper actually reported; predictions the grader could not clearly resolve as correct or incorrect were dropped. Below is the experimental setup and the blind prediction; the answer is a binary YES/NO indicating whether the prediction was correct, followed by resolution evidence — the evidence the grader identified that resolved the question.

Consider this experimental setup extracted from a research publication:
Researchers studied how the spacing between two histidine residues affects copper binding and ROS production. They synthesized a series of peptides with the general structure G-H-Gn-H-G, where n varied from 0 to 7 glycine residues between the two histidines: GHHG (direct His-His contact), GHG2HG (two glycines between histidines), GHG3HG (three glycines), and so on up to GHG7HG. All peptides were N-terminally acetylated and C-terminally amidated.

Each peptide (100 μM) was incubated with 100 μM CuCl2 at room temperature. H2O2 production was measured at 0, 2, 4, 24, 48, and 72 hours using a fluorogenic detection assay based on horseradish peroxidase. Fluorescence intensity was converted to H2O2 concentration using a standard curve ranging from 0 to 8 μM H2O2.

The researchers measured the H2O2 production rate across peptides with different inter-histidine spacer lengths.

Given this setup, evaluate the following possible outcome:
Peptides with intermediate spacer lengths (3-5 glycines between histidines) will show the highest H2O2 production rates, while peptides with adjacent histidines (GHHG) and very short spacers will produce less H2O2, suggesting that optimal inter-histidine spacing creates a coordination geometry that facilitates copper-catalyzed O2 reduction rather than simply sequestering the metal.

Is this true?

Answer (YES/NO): NO